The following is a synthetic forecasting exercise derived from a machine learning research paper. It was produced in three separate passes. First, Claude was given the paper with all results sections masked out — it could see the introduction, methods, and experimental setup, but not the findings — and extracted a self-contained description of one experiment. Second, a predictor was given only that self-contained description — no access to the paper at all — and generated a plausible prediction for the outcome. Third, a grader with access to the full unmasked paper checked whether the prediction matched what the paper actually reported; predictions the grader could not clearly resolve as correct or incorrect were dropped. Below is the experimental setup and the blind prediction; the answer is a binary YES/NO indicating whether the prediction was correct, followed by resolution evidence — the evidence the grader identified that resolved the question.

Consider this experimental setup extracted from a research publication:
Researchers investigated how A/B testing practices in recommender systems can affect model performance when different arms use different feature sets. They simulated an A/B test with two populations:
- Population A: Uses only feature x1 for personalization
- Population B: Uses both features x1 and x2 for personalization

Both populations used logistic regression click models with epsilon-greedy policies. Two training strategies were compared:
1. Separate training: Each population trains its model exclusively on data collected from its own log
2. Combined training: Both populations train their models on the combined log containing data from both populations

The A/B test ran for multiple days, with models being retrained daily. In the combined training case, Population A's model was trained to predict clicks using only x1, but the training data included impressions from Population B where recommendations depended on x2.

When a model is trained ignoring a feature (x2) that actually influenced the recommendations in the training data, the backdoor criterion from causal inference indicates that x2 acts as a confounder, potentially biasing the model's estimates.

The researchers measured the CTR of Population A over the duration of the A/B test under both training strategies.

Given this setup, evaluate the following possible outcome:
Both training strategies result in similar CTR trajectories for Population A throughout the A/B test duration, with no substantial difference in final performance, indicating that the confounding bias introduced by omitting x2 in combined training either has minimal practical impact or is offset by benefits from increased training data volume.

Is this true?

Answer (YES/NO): NO